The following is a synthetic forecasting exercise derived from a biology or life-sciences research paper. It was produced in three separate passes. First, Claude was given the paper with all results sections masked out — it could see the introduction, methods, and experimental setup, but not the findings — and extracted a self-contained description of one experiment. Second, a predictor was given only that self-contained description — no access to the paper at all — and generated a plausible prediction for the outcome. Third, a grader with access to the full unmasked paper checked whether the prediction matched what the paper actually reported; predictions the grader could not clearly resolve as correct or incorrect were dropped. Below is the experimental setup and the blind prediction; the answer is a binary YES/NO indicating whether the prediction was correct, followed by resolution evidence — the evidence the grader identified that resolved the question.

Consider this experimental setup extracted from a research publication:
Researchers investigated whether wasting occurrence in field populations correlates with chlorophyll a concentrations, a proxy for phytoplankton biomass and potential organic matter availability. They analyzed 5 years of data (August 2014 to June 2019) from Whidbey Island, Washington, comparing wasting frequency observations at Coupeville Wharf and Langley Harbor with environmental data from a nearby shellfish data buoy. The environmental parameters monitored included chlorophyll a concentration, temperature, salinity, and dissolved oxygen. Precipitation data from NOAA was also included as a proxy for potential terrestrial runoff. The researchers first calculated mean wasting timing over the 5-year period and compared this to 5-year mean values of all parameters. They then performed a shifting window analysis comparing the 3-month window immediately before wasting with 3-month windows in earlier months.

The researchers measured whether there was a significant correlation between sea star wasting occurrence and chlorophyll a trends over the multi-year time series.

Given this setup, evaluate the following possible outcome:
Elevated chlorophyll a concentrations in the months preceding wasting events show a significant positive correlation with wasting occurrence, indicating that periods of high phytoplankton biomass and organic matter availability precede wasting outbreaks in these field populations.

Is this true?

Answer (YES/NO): YES